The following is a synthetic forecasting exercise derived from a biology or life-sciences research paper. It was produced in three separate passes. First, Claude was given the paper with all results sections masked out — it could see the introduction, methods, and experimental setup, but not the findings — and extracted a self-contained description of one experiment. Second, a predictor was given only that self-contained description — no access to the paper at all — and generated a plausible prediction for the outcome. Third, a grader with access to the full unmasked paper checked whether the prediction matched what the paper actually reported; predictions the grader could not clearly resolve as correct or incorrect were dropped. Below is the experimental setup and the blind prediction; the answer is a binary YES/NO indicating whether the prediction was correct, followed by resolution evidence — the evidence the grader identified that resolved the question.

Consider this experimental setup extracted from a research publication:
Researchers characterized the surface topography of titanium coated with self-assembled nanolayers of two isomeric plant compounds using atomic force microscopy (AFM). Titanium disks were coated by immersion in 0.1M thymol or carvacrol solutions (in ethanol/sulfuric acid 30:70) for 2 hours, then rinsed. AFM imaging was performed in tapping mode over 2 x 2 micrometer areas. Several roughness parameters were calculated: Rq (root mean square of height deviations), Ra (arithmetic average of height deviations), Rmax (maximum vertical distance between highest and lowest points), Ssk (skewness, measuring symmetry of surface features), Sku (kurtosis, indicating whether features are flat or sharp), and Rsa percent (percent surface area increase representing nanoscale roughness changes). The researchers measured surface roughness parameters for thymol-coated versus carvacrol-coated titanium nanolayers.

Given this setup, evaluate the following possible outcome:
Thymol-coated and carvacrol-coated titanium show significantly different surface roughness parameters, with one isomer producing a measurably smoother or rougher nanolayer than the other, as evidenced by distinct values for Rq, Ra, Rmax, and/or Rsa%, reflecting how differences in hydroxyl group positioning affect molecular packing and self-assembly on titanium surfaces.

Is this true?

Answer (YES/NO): YES